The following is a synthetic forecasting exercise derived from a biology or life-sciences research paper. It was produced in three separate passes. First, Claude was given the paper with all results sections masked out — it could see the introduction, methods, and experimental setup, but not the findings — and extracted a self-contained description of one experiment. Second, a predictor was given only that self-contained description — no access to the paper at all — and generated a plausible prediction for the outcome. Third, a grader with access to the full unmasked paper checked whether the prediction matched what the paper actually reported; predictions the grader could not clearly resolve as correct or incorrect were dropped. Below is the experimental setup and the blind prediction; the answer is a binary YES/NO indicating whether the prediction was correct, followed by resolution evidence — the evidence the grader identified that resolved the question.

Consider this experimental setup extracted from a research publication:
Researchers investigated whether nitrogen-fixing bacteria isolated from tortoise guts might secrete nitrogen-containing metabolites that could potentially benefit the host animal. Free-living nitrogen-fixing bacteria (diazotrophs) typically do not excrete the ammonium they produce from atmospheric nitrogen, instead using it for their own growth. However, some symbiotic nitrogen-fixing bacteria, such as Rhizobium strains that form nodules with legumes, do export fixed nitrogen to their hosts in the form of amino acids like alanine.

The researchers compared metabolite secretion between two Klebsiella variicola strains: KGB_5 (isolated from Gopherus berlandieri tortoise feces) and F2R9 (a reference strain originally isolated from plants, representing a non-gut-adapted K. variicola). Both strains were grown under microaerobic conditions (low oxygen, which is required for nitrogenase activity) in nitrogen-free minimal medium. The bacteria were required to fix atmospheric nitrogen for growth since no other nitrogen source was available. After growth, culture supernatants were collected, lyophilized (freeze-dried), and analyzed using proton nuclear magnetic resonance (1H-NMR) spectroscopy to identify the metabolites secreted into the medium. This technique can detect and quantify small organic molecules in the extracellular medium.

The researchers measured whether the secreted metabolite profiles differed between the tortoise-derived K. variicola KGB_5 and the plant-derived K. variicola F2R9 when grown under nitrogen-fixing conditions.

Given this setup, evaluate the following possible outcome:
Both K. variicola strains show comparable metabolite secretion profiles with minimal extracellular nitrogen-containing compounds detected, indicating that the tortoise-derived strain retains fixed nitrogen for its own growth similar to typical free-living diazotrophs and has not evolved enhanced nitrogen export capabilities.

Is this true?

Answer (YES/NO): NO